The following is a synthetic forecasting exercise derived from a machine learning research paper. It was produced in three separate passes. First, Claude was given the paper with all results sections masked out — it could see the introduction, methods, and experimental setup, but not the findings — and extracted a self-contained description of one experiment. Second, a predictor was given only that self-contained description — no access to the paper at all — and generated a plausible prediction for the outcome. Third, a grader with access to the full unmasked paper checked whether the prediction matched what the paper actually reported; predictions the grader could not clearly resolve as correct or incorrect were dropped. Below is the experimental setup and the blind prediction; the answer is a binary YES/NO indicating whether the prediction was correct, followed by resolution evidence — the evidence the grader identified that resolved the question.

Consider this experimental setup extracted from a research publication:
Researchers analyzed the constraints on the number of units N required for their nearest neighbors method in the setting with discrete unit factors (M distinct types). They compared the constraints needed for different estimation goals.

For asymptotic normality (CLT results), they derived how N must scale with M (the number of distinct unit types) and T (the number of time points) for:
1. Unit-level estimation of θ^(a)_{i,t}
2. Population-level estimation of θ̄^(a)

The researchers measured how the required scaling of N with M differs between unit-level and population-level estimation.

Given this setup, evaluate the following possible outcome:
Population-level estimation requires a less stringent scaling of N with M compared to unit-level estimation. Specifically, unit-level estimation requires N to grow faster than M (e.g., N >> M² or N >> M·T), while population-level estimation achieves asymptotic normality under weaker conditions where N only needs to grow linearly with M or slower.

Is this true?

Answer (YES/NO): NO